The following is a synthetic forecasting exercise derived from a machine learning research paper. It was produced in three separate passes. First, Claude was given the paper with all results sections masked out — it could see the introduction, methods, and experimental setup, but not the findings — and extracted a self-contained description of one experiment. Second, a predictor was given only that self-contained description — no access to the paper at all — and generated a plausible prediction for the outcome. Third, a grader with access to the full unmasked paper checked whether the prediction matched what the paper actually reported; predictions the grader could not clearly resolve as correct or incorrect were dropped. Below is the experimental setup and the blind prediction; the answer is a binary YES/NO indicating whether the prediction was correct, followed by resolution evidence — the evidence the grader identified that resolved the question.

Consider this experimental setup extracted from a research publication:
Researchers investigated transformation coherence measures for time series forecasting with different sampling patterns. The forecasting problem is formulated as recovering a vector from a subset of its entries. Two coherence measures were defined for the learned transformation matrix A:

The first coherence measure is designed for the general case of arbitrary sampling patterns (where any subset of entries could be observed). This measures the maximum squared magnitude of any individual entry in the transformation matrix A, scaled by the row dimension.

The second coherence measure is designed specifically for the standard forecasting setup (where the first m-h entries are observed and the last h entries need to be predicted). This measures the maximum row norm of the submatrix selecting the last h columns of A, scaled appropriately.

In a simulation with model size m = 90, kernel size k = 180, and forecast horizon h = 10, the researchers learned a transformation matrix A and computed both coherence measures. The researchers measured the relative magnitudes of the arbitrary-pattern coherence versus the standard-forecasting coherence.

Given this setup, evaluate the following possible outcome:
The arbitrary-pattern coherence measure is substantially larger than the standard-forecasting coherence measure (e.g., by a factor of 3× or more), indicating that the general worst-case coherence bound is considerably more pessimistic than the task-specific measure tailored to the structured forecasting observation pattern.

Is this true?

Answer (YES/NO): YES